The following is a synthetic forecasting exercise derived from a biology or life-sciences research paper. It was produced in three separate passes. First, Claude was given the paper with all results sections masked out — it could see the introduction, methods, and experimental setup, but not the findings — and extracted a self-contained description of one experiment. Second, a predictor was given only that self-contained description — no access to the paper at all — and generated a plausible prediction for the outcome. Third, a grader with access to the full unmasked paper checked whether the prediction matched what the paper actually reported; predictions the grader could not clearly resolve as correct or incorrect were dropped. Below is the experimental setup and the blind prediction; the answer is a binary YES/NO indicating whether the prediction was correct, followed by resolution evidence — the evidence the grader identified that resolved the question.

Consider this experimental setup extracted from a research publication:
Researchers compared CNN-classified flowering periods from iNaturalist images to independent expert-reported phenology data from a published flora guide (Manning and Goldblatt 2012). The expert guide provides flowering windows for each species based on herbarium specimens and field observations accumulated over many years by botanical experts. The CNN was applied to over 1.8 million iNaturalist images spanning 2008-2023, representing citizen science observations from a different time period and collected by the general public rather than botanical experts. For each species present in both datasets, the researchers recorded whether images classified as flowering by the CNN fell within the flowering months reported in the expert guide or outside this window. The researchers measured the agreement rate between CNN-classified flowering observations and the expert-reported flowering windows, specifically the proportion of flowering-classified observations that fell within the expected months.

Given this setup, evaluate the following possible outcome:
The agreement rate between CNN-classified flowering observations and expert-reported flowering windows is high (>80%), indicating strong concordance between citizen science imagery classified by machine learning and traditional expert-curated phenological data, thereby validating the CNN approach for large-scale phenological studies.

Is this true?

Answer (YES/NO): NO